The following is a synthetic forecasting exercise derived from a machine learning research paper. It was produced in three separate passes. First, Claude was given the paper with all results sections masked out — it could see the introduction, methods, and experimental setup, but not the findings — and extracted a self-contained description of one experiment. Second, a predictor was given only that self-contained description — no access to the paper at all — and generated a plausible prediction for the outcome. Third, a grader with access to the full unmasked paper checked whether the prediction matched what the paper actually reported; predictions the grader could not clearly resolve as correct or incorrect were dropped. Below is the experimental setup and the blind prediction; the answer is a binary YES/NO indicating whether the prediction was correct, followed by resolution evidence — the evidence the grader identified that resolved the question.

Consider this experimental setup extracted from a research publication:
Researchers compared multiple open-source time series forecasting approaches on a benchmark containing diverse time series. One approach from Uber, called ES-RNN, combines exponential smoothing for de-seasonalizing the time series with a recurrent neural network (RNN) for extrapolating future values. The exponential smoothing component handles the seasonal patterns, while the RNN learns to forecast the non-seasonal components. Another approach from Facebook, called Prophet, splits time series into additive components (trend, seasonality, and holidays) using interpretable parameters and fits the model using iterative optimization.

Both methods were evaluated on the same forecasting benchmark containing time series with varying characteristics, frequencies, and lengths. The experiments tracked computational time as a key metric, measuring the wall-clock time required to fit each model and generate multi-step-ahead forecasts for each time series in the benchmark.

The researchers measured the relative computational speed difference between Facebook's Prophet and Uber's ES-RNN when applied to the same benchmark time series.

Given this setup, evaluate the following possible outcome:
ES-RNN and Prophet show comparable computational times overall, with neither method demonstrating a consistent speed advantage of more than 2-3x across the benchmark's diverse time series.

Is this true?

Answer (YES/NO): NO